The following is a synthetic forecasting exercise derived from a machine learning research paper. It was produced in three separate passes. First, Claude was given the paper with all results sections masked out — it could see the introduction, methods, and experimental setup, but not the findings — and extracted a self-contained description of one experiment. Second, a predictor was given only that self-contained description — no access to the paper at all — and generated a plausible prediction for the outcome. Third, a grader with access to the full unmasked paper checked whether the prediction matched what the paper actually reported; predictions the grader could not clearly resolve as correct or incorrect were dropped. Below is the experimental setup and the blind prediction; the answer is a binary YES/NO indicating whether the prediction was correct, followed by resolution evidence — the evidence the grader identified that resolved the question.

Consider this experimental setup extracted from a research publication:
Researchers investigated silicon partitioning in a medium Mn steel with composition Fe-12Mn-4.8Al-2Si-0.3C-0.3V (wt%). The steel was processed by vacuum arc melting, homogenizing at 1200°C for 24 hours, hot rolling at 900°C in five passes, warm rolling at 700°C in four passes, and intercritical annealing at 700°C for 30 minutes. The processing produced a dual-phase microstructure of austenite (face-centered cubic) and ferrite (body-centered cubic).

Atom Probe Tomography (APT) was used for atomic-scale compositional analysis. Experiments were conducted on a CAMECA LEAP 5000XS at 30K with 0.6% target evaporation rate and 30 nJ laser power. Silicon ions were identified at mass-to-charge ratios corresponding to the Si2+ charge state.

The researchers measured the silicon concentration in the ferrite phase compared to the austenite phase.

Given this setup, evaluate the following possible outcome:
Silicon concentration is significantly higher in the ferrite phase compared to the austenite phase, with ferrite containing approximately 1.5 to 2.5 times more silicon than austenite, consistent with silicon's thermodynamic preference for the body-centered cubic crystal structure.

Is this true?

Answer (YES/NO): NO